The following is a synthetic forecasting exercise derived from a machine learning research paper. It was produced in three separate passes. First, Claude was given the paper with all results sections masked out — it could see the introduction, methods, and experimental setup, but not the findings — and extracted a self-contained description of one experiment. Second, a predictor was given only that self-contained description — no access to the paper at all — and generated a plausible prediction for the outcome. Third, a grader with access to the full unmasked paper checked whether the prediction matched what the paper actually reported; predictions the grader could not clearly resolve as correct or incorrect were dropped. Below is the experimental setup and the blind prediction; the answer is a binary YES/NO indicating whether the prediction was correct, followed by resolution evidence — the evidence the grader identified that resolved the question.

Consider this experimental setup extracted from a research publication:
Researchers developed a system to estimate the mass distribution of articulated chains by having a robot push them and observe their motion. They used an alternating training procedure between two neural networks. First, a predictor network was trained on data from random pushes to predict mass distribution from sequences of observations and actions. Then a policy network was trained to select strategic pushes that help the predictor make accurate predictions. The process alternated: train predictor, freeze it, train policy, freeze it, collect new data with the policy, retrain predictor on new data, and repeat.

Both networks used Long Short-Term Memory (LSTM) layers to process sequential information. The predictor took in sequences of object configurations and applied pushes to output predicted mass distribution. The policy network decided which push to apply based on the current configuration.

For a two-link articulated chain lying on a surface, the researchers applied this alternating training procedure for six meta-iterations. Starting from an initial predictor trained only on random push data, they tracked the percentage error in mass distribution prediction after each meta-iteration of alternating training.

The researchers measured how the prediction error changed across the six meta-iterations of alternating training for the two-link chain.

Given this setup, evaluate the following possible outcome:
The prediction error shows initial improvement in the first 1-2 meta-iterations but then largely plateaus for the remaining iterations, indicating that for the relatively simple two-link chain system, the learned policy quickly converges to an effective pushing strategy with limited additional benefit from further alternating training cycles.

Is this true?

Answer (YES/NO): NO